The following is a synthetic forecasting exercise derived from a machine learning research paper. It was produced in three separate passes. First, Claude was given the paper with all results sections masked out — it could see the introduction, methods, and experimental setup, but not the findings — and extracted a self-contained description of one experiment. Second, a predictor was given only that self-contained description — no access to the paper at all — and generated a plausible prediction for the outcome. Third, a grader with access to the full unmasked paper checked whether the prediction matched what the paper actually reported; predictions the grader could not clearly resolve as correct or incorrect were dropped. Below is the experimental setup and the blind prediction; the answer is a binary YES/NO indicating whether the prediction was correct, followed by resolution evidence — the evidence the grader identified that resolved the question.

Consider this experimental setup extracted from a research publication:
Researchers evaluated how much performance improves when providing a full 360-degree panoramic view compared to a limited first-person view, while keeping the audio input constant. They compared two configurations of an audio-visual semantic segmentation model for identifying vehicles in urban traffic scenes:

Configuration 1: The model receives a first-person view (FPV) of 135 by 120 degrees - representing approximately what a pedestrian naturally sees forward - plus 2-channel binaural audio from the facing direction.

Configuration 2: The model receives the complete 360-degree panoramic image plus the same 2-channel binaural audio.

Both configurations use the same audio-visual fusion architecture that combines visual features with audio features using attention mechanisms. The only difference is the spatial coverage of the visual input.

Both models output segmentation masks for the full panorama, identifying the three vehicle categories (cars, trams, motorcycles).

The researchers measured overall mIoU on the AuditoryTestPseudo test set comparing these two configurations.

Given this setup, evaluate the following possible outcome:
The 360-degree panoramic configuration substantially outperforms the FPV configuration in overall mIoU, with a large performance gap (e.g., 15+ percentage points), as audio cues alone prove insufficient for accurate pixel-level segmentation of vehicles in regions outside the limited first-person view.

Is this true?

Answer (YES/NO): YES